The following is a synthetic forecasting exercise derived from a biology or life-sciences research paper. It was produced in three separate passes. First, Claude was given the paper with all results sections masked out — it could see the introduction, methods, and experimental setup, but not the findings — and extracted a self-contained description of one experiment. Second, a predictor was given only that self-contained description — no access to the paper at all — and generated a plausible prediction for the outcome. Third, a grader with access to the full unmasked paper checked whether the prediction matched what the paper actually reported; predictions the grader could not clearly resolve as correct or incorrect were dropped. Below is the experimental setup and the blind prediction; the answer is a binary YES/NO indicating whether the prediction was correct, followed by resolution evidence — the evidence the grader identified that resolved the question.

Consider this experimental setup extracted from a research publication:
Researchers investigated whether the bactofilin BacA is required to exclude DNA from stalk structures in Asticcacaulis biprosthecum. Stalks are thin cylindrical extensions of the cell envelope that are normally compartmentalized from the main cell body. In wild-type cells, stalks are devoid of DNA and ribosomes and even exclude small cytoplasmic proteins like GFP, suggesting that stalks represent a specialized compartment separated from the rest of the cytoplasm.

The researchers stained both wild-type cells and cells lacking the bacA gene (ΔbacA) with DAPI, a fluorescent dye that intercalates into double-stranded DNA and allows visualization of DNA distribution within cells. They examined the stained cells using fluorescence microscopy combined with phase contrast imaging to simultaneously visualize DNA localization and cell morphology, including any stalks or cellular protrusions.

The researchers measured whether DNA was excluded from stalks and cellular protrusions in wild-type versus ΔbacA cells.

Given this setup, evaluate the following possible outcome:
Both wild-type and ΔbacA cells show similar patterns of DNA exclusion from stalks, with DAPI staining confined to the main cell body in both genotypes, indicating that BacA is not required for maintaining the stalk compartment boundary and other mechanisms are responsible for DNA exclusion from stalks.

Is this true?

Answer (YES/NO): NO